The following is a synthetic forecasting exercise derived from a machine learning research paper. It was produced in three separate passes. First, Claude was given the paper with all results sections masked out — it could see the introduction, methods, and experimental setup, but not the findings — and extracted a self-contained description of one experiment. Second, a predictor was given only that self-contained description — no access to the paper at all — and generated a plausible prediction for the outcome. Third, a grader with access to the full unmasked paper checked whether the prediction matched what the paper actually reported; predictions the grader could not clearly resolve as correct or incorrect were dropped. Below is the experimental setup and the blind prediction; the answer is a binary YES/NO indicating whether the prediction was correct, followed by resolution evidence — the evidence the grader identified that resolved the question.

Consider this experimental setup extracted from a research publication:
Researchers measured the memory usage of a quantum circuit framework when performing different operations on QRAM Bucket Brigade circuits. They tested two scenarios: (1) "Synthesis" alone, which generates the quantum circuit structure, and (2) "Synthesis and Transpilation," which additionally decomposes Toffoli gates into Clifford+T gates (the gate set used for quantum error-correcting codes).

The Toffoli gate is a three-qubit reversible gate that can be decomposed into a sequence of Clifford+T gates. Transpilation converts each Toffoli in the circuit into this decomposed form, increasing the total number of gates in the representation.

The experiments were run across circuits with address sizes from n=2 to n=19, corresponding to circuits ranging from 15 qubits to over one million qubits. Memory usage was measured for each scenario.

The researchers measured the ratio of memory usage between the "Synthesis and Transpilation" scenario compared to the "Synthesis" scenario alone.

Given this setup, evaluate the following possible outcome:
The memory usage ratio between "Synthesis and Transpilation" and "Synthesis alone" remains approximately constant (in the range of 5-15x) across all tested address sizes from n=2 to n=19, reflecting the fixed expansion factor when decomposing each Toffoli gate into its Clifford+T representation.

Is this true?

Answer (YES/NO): YES